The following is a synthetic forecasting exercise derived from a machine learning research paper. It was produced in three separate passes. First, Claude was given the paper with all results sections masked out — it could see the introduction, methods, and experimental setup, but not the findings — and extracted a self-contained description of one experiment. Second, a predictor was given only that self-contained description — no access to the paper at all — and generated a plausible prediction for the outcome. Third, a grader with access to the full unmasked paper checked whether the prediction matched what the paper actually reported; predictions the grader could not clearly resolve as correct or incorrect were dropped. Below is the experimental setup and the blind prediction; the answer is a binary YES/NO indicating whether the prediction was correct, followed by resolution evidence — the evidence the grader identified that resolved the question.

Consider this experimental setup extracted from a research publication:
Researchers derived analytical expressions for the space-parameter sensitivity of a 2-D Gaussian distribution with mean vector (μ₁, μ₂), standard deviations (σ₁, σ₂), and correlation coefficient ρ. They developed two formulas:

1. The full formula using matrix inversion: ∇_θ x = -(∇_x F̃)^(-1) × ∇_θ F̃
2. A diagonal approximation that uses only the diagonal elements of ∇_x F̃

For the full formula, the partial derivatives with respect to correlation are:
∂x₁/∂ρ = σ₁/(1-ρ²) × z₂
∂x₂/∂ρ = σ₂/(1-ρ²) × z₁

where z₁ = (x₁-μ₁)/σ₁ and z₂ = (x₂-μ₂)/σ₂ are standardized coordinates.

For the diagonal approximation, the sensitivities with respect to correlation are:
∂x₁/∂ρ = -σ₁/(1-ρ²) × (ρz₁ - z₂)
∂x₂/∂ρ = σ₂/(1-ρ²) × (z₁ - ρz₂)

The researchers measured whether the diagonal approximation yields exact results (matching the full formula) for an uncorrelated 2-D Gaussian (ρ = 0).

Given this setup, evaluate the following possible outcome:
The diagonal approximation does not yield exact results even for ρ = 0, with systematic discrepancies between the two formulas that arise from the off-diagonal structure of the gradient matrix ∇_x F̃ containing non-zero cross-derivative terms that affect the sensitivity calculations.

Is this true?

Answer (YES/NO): NO